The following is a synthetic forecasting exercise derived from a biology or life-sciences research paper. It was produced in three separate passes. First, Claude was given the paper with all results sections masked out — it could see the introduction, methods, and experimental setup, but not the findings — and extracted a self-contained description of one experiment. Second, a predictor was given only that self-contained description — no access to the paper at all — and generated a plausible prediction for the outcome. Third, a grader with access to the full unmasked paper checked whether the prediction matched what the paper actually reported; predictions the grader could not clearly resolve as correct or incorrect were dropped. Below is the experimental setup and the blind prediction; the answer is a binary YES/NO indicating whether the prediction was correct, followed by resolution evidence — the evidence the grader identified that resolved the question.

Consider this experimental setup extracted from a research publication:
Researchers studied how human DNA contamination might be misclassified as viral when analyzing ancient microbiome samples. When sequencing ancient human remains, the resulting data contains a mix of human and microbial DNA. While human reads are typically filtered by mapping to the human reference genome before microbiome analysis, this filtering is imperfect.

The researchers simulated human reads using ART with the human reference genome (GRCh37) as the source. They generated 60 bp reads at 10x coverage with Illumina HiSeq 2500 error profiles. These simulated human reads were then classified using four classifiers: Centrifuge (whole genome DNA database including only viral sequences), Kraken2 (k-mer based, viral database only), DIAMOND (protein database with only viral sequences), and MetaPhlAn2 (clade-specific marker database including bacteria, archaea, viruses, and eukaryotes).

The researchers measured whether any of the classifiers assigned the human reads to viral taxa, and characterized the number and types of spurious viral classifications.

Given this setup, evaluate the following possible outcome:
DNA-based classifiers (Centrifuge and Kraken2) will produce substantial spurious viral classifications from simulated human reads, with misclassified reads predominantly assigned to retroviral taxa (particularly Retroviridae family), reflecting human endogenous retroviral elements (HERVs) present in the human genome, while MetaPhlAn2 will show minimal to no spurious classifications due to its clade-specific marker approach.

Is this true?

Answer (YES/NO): NO